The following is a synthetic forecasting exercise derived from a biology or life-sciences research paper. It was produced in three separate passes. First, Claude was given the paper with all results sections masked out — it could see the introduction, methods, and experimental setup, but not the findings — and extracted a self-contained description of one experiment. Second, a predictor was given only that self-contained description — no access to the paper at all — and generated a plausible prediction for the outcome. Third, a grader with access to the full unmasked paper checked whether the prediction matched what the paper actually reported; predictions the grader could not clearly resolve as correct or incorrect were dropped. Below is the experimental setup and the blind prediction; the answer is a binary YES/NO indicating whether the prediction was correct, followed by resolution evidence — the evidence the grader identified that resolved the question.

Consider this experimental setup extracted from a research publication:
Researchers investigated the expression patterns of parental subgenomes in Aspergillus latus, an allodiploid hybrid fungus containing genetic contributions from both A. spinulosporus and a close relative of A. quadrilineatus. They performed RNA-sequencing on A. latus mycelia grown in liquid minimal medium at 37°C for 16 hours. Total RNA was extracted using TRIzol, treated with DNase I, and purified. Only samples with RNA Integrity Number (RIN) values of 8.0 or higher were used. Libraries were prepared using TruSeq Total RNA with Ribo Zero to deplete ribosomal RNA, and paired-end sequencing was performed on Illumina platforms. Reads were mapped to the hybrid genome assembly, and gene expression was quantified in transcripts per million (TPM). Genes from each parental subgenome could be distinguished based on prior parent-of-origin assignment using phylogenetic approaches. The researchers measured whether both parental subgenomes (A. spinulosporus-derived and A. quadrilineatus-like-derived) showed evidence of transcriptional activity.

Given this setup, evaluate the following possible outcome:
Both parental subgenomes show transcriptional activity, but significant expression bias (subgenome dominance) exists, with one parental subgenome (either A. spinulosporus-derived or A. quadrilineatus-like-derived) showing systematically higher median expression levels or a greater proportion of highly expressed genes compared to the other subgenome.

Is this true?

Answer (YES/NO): NO